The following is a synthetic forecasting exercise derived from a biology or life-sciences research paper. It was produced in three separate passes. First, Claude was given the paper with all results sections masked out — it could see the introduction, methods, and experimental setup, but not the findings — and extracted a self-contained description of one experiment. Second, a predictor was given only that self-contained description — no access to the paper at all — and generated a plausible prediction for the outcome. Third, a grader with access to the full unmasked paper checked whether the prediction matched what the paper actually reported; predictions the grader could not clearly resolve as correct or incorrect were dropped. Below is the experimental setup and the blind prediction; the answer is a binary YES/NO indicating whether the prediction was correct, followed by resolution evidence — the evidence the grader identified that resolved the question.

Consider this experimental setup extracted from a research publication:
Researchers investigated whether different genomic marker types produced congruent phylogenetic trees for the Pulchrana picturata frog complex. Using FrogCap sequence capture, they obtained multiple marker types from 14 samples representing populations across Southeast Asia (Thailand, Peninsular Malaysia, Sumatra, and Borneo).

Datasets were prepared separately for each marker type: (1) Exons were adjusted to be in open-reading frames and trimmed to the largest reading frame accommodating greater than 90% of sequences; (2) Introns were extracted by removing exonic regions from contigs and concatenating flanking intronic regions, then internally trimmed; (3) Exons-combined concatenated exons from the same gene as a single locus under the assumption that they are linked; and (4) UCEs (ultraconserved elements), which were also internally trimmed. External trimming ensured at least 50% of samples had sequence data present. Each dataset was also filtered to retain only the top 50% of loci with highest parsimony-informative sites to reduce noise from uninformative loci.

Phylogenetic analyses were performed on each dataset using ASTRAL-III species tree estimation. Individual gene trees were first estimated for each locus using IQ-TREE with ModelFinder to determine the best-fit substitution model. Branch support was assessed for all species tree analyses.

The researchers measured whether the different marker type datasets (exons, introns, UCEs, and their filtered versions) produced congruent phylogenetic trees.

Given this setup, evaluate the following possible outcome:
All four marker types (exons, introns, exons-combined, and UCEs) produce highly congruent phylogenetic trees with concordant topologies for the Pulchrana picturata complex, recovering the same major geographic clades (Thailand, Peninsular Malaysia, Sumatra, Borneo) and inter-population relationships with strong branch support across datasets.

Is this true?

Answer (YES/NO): NO